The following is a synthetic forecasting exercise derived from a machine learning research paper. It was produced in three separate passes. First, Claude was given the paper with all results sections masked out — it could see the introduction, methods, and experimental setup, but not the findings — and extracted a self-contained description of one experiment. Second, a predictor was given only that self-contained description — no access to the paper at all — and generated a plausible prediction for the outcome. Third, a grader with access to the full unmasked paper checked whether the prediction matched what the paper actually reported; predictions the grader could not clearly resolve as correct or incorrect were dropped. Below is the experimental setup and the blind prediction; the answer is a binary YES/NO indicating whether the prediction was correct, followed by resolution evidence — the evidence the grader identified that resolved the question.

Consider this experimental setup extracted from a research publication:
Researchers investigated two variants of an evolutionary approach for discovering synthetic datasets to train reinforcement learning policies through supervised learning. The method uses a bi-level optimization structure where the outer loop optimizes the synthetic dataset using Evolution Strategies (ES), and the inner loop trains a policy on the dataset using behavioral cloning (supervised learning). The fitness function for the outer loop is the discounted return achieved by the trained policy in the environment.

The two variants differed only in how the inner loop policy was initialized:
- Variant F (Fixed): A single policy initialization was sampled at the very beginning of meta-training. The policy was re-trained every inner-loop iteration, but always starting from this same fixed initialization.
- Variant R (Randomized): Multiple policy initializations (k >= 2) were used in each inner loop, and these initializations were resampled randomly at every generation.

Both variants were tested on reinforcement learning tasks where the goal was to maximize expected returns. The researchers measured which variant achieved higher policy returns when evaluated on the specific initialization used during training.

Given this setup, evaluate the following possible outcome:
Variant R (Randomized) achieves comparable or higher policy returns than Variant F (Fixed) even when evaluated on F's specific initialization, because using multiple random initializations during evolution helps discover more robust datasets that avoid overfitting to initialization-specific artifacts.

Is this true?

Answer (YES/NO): NO